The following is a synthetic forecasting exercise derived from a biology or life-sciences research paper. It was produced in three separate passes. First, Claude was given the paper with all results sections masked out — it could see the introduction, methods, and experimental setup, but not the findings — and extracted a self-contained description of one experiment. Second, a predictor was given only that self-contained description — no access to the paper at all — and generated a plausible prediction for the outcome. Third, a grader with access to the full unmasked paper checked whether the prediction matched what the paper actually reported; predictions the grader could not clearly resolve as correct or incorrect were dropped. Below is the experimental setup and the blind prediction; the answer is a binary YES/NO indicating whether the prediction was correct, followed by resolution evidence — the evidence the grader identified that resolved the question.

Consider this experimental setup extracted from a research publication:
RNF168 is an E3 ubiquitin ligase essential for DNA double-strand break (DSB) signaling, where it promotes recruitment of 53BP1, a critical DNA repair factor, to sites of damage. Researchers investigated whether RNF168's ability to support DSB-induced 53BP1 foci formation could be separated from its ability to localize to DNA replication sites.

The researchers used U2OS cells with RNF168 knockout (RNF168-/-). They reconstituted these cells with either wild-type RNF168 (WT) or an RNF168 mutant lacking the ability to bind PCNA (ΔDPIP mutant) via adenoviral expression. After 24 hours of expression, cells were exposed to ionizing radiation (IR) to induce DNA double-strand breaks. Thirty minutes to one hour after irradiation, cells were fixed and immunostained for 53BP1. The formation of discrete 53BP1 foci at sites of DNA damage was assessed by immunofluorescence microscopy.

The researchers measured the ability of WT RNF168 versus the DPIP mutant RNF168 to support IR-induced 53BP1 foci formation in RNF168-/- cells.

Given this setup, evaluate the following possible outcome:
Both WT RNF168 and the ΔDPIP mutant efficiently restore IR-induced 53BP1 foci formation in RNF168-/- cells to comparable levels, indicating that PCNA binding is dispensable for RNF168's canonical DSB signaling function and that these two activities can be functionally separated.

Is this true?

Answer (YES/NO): YES